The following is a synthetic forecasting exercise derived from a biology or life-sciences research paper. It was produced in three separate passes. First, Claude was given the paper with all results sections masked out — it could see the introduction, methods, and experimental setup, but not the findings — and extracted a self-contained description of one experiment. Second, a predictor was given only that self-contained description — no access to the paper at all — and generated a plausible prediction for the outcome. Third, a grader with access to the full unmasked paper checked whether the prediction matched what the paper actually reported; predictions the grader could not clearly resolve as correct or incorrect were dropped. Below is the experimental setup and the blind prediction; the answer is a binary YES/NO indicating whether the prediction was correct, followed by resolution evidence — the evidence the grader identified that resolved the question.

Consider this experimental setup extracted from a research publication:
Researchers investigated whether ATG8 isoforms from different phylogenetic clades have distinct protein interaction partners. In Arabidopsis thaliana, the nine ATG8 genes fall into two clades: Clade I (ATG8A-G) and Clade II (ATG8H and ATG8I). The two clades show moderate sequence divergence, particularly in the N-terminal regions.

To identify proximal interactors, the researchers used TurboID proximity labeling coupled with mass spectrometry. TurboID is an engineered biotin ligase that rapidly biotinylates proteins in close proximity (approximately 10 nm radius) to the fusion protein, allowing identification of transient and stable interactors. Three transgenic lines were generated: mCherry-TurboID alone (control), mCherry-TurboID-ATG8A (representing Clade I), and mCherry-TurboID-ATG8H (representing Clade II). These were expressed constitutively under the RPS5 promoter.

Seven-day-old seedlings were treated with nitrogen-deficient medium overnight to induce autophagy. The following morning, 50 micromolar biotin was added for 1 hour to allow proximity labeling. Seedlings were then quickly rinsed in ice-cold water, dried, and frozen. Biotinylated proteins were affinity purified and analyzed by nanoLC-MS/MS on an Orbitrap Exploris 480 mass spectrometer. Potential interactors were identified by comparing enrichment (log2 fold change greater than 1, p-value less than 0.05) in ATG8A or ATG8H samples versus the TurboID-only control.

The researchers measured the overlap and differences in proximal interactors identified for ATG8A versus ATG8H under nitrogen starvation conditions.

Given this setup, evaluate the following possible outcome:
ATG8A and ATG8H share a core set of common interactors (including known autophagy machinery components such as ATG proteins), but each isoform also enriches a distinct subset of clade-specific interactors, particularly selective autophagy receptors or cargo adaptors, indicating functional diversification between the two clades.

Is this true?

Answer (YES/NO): YES